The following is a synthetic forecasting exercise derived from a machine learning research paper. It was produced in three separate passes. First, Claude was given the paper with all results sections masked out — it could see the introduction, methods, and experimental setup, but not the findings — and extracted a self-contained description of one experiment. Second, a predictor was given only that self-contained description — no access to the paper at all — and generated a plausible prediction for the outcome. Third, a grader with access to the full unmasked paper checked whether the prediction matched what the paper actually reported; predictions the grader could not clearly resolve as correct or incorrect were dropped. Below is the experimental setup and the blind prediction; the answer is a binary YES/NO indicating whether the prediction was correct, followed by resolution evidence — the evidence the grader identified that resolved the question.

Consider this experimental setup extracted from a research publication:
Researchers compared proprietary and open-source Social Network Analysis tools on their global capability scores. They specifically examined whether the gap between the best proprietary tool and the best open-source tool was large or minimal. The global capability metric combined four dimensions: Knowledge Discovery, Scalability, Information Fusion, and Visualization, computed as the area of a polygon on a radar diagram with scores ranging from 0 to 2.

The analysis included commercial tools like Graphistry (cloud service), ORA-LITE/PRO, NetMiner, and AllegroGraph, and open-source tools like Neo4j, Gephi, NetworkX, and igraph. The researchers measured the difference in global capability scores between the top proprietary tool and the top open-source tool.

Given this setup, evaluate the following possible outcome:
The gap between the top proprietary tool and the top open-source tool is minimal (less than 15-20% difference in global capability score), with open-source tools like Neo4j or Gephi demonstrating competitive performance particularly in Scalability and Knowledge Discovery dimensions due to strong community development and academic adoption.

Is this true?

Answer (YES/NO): YES